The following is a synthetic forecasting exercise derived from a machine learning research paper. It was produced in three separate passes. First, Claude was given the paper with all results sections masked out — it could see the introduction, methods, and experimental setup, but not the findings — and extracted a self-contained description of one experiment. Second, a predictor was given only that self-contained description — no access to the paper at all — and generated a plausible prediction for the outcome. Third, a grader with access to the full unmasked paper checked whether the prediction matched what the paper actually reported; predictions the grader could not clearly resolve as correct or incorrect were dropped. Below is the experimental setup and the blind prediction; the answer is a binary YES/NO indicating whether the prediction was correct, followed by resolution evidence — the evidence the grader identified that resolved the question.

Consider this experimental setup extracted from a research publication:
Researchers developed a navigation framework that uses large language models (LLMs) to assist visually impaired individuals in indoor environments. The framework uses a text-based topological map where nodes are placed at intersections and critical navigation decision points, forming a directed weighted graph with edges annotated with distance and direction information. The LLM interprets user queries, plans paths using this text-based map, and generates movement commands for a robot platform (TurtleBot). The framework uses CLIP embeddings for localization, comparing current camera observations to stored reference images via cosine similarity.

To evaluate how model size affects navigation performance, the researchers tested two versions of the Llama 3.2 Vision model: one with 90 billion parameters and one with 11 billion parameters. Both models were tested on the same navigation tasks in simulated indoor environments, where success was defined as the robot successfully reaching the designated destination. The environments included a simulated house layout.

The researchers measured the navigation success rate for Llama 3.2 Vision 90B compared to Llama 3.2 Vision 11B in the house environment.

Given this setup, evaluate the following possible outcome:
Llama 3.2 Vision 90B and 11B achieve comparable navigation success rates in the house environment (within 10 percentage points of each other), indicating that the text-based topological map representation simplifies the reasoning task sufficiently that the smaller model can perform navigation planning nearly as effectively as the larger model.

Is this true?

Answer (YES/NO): NO